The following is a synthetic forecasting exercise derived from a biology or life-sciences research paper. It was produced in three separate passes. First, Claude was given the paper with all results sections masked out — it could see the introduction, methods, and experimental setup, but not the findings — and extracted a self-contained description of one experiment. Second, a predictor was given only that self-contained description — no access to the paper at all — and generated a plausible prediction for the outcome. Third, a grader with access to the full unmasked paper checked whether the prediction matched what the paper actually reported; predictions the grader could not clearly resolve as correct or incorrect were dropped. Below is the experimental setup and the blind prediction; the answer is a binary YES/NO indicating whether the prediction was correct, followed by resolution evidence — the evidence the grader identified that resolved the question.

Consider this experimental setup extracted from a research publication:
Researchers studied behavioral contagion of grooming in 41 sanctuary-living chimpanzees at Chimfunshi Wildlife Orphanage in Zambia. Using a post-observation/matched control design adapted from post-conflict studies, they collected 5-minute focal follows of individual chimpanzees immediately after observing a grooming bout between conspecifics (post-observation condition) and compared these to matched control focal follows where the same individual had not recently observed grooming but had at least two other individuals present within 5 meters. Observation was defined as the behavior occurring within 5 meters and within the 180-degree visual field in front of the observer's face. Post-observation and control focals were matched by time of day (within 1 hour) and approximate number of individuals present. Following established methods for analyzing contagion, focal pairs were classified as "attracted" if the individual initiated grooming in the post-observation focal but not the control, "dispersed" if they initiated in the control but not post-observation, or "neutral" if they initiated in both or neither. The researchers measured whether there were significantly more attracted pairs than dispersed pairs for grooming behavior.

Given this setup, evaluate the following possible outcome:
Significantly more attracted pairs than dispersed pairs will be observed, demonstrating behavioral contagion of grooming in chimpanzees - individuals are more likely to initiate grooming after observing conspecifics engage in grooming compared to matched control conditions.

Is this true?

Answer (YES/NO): YES